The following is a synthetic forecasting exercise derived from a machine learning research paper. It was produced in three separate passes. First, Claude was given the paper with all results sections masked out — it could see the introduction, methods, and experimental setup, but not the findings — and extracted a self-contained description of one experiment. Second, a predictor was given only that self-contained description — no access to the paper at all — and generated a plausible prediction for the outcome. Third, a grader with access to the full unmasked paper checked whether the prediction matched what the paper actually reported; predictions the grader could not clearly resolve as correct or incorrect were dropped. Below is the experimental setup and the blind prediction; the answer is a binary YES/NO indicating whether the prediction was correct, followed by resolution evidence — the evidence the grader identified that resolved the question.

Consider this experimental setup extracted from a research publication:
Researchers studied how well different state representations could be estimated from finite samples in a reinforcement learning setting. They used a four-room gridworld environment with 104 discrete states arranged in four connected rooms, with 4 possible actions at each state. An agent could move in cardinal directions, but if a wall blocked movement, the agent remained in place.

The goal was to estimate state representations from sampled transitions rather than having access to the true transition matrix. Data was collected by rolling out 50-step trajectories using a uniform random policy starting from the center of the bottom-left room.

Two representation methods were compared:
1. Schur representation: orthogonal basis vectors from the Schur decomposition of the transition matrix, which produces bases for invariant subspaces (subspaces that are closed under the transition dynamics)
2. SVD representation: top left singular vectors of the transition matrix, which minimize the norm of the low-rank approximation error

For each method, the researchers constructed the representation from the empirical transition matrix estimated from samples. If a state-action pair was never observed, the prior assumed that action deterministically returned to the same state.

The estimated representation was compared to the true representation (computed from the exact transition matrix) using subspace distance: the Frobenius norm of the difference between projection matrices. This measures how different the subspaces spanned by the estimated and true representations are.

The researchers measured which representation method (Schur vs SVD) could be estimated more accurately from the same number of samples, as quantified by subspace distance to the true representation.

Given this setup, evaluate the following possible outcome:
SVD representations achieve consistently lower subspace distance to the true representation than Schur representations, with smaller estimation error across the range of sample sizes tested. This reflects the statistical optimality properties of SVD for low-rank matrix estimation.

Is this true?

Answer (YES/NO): YES